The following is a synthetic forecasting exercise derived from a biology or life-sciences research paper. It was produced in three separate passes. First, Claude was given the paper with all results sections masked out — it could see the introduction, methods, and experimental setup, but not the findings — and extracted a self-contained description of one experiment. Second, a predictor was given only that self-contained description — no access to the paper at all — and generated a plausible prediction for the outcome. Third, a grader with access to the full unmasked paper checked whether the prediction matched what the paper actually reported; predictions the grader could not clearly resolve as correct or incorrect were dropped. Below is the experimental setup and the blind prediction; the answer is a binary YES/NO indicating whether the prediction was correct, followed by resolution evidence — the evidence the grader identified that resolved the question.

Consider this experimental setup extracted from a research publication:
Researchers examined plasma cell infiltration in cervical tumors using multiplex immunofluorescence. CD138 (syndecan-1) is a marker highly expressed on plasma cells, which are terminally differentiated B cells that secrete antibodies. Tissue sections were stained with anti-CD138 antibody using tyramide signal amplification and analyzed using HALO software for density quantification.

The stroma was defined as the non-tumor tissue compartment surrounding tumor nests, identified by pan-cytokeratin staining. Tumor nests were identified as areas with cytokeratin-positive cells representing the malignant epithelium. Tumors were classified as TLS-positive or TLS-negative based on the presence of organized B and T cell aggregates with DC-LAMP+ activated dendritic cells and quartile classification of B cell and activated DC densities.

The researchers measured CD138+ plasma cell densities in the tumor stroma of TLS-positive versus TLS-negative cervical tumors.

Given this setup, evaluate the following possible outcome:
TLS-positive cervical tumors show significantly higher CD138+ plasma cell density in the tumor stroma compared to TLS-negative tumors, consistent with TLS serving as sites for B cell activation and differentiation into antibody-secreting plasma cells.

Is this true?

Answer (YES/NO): NO